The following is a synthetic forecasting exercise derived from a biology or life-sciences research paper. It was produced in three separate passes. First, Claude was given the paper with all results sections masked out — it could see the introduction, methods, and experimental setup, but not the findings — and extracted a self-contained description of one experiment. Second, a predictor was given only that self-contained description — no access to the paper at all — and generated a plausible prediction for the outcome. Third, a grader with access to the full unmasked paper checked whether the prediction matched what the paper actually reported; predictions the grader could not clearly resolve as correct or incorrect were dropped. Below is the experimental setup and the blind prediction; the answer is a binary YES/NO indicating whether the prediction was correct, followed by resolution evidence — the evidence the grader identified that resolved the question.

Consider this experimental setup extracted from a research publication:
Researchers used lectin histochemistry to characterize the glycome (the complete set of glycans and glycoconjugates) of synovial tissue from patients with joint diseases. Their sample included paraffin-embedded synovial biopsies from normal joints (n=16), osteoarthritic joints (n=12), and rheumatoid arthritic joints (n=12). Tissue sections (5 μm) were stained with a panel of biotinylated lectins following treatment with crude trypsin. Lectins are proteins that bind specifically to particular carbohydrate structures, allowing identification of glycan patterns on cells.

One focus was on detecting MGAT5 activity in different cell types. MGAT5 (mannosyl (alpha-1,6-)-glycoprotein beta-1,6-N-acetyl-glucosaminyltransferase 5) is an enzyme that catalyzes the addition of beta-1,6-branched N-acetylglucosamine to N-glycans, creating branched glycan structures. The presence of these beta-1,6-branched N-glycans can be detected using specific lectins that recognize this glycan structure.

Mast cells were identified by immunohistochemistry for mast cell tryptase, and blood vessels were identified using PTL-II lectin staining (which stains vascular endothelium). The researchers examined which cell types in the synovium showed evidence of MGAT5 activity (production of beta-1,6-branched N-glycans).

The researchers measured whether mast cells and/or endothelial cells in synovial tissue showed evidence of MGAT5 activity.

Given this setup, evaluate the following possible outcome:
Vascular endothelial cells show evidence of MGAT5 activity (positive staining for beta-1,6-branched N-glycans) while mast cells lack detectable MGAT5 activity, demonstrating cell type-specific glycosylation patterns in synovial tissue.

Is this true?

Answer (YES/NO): NO